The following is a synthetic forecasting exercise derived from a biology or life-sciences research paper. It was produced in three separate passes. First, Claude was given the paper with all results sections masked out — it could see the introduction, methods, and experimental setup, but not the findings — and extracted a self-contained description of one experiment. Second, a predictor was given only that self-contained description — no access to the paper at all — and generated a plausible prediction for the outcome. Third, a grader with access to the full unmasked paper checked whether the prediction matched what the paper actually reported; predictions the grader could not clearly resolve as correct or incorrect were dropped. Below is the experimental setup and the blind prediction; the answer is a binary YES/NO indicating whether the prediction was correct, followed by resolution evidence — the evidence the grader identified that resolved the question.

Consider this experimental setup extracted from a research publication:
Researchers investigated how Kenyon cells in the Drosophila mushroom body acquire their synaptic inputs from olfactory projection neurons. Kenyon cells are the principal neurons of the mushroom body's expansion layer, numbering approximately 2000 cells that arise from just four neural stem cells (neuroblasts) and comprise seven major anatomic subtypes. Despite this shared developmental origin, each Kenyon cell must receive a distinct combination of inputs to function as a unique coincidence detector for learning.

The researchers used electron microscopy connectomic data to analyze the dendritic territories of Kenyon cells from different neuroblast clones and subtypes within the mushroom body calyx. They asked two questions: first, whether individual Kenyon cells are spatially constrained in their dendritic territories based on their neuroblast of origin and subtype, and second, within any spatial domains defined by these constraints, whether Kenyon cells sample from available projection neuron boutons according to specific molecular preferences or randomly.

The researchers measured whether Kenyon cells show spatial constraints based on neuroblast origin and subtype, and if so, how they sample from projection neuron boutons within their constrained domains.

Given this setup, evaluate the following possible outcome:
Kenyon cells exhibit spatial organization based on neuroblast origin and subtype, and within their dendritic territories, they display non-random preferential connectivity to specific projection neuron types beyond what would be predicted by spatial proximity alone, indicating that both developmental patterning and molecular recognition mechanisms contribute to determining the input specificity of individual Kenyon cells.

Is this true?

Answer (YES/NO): NO